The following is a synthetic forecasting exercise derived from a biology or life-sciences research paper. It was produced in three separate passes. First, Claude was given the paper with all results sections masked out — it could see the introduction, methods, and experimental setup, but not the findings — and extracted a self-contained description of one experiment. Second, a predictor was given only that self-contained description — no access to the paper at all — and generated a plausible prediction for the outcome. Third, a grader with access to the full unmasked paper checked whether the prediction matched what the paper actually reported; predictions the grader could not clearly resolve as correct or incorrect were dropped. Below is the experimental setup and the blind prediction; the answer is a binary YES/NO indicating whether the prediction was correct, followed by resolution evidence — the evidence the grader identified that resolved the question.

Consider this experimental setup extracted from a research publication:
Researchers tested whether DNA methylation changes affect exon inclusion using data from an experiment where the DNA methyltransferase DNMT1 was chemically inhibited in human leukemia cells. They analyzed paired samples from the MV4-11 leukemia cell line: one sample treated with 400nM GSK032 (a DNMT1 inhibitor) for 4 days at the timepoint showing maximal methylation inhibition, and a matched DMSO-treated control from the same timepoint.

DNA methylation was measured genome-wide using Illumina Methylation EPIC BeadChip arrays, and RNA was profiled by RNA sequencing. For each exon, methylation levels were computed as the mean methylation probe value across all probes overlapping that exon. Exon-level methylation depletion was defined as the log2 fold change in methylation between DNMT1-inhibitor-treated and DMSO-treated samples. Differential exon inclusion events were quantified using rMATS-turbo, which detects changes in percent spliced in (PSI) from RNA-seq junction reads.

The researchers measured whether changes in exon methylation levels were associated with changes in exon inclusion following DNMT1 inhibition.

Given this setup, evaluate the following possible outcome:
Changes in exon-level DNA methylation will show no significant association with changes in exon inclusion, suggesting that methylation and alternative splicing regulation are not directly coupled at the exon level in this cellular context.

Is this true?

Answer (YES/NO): YES